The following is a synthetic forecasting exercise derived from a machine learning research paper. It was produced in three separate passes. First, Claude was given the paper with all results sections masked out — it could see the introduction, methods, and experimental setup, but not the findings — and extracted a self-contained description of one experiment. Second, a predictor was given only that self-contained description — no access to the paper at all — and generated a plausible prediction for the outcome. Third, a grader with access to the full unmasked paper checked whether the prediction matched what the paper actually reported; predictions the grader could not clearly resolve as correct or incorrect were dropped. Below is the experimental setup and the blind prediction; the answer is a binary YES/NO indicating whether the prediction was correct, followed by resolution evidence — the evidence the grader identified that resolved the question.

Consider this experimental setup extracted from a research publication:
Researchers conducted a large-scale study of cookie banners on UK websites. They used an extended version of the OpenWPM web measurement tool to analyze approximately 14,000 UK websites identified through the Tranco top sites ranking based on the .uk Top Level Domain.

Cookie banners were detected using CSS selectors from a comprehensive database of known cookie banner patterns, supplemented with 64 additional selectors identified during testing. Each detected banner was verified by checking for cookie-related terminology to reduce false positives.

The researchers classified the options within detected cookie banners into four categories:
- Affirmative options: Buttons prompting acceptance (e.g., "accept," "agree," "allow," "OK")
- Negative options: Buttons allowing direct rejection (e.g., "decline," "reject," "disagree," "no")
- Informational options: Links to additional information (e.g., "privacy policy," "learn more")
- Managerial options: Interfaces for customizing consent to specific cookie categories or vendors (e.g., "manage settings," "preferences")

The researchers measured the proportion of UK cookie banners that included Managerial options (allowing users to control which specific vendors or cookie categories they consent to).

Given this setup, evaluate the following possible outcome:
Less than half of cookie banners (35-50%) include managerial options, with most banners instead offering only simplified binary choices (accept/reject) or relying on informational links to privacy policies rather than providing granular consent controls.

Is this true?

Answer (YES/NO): NO